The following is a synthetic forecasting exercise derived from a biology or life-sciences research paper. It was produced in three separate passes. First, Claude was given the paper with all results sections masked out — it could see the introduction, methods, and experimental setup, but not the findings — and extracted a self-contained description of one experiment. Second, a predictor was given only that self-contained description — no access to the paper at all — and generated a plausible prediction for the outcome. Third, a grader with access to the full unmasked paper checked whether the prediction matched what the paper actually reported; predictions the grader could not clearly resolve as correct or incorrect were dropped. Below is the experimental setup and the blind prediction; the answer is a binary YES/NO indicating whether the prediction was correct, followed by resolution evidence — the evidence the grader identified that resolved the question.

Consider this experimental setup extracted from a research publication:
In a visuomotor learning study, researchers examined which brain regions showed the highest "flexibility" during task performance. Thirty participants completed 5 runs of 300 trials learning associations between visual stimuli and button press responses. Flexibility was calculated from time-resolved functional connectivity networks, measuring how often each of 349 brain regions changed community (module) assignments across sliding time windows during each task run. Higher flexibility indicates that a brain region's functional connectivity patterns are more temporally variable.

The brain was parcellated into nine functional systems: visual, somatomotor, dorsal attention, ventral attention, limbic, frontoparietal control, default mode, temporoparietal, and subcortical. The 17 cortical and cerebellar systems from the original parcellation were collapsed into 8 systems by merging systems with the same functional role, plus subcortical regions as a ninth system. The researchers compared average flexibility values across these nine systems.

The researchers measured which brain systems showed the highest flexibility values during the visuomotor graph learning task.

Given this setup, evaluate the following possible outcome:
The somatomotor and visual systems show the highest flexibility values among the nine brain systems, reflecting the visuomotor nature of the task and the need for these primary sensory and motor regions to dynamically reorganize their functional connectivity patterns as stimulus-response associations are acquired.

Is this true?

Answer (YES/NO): NO